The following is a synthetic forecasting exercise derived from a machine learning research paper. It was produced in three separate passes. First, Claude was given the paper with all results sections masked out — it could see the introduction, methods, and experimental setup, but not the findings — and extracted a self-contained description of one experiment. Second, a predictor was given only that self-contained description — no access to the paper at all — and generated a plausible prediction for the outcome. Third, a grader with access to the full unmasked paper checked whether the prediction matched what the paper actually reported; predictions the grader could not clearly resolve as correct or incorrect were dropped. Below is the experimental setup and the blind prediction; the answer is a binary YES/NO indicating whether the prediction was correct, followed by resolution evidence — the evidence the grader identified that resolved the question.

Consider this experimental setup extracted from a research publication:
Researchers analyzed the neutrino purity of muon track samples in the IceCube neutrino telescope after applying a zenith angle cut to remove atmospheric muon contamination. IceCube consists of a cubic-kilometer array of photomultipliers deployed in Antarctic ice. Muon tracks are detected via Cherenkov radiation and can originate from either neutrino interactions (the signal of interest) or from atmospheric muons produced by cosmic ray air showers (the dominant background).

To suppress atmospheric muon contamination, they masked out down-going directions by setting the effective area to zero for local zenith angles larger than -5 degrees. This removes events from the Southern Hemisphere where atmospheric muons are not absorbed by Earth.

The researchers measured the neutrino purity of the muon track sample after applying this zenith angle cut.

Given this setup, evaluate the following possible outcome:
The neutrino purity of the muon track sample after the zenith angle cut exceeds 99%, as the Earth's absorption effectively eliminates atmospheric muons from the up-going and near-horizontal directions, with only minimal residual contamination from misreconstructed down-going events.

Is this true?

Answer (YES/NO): YES